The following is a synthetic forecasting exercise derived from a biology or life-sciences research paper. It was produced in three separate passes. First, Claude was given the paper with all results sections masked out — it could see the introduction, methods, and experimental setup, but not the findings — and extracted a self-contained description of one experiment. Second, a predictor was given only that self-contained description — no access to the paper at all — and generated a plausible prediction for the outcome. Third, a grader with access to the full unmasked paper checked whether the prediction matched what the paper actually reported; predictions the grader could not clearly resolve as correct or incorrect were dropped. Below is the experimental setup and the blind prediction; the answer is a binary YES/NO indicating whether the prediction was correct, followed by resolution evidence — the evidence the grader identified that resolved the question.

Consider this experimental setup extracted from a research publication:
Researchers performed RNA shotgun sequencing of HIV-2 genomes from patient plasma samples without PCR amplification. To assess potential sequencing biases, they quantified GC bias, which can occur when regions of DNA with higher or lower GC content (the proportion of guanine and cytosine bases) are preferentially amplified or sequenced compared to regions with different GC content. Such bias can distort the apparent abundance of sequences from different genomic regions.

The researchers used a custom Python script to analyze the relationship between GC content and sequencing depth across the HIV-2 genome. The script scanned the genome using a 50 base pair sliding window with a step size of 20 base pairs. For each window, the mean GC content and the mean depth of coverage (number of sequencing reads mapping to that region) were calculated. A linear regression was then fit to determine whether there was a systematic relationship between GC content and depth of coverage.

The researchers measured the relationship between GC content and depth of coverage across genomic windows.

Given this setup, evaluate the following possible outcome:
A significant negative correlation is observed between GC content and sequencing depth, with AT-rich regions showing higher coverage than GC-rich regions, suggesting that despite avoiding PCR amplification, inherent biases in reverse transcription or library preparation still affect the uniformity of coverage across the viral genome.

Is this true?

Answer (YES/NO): NO